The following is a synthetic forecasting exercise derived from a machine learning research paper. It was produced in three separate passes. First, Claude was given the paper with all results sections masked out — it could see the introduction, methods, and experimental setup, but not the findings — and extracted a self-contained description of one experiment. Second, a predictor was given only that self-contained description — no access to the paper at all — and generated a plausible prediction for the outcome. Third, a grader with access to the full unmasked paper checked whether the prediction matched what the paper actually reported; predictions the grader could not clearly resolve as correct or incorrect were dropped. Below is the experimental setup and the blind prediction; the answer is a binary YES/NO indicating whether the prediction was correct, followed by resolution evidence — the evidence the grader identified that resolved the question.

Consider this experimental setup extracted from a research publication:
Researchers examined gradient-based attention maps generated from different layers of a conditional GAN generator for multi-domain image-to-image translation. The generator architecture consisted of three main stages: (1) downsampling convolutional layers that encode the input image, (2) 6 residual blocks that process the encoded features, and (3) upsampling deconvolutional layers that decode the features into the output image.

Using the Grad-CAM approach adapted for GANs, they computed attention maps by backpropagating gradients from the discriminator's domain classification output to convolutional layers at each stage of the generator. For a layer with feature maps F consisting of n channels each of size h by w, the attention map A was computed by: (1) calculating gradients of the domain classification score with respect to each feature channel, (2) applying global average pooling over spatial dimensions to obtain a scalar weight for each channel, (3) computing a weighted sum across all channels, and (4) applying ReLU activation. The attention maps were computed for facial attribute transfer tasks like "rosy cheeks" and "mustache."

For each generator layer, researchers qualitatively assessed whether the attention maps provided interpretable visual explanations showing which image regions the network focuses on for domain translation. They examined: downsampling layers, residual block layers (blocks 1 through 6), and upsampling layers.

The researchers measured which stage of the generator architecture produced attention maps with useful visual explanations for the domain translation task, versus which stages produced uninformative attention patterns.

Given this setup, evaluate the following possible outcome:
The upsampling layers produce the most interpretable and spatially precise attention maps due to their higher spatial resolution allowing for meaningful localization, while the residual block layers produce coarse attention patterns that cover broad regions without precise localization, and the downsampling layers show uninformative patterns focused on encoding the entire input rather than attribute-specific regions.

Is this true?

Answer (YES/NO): NO